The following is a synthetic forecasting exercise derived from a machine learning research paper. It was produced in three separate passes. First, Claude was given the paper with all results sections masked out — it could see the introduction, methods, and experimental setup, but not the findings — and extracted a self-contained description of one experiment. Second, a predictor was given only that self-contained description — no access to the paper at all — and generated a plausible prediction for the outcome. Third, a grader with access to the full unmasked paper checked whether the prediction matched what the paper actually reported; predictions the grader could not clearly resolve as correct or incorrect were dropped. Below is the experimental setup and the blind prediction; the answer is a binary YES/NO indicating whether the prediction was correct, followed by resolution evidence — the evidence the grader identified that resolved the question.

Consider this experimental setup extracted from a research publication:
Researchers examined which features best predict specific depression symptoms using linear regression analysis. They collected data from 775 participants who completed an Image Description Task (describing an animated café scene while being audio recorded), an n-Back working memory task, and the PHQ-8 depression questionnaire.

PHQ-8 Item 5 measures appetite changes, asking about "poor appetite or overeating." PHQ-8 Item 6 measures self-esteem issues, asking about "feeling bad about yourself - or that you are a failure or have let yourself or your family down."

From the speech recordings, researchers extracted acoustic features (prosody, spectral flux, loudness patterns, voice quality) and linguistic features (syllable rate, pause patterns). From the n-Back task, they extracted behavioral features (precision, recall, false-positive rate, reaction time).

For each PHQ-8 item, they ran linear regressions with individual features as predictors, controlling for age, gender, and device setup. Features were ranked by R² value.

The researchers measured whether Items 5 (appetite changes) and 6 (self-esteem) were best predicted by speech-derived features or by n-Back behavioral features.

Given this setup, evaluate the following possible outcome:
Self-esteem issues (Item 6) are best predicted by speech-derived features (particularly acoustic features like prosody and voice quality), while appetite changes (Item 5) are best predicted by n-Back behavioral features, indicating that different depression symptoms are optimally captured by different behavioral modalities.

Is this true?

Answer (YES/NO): NO